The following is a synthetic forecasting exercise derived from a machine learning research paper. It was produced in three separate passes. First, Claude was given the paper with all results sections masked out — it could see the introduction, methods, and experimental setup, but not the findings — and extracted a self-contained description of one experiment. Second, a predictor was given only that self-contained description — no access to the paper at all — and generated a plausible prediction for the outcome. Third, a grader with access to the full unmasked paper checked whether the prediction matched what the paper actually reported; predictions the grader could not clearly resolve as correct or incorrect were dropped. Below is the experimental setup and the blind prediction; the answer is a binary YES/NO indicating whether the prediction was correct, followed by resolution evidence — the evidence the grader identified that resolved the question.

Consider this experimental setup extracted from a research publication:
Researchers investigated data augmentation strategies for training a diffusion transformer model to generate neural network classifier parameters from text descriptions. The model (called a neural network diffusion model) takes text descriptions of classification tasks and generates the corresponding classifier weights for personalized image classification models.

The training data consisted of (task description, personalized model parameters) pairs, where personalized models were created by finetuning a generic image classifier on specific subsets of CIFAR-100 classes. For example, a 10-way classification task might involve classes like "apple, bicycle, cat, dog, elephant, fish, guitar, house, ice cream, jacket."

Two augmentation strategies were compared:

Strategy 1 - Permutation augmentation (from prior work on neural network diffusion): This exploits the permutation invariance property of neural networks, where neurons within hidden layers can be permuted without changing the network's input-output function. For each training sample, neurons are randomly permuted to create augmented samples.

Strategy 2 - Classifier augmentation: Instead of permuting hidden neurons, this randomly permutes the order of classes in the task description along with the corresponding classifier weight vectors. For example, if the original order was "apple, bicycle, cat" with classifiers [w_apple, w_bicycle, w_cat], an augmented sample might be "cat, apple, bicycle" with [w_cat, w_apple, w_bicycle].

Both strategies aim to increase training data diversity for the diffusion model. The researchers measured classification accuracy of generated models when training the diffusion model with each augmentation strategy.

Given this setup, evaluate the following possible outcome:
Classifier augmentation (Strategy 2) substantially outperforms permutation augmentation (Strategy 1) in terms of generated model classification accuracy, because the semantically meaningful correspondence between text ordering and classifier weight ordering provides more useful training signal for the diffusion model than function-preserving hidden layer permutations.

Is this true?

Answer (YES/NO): YES